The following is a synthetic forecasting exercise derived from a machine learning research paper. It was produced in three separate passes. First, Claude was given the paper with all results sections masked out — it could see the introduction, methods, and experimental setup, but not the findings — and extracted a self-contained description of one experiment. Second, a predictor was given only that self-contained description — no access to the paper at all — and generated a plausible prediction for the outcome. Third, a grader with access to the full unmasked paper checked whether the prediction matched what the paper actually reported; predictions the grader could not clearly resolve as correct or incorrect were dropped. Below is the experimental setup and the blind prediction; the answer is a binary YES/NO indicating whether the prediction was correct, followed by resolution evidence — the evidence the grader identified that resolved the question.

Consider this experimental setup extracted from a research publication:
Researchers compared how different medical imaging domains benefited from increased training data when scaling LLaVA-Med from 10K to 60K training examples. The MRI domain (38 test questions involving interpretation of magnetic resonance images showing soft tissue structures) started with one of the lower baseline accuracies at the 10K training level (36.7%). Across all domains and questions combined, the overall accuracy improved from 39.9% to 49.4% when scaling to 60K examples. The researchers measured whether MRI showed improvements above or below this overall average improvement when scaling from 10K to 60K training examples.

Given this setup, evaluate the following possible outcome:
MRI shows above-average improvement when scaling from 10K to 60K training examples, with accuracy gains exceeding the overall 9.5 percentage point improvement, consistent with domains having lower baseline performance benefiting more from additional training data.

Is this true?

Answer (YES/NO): NO